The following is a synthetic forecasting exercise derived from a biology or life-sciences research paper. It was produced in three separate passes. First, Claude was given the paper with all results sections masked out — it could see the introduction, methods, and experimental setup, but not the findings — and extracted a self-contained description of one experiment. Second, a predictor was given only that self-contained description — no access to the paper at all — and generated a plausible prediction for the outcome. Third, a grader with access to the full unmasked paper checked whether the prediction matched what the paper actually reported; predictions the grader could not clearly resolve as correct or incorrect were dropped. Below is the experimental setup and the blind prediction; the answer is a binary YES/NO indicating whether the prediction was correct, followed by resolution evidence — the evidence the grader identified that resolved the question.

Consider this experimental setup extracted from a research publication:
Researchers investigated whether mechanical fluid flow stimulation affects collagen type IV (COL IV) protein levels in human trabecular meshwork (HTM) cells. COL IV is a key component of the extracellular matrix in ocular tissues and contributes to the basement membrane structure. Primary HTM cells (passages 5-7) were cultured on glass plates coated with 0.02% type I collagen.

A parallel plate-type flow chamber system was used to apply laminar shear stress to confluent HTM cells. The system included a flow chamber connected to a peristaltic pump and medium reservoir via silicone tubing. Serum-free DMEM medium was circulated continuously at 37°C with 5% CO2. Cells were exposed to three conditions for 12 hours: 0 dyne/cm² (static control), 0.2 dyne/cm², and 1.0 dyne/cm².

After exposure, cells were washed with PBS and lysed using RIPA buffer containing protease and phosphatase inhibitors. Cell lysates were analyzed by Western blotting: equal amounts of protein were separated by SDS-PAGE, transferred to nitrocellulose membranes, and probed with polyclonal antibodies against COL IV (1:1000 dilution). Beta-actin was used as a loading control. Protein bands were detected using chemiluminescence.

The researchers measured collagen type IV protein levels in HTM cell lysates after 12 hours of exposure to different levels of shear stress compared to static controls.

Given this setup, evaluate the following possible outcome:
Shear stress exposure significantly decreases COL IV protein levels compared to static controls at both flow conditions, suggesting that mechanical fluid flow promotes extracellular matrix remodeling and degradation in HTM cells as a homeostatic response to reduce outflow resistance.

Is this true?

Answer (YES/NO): NO